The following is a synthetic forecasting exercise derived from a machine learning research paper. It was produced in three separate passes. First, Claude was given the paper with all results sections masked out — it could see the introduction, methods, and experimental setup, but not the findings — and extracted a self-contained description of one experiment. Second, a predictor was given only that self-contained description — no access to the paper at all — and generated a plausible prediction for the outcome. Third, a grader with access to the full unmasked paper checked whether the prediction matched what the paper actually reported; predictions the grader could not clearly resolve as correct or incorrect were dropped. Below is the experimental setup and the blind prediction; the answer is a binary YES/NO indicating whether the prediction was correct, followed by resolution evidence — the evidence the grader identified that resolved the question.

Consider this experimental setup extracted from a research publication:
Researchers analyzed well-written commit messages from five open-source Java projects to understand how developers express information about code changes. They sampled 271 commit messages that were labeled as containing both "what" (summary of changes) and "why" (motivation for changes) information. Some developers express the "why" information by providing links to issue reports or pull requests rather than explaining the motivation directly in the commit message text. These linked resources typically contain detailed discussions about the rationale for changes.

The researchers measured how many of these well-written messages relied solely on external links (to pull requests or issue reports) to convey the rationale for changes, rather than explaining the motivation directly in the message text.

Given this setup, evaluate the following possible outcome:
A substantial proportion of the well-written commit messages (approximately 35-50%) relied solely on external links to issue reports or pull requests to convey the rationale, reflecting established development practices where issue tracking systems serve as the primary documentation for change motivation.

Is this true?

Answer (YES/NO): NO